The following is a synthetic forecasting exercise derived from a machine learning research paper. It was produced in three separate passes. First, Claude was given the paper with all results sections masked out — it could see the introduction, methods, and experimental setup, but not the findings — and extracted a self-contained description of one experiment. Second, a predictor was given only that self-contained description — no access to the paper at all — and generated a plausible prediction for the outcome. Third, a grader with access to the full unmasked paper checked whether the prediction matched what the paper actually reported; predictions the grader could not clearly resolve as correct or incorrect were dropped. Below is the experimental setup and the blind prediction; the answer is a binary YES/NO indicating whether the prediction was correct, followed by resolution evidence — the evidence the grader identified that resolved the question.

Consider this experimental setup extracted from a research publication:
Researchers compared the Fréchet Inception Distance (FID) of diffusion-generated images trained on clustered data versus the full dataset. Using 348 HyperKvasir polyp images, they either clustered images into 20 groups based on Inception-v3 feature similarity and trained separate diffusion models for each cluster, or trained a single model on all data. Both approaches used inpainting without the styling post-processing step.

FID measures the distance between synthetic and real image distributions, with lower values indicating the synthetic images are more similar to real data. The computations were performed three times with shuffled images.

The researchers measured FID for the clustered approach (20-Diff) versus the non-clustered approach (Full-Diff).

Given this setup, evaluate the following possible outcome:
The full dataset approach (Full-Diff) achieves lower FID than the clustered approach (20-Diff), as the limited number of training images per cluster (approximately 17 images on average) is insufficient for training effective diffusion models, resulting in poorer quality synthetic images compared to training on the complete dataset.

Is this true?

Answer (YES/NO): NO